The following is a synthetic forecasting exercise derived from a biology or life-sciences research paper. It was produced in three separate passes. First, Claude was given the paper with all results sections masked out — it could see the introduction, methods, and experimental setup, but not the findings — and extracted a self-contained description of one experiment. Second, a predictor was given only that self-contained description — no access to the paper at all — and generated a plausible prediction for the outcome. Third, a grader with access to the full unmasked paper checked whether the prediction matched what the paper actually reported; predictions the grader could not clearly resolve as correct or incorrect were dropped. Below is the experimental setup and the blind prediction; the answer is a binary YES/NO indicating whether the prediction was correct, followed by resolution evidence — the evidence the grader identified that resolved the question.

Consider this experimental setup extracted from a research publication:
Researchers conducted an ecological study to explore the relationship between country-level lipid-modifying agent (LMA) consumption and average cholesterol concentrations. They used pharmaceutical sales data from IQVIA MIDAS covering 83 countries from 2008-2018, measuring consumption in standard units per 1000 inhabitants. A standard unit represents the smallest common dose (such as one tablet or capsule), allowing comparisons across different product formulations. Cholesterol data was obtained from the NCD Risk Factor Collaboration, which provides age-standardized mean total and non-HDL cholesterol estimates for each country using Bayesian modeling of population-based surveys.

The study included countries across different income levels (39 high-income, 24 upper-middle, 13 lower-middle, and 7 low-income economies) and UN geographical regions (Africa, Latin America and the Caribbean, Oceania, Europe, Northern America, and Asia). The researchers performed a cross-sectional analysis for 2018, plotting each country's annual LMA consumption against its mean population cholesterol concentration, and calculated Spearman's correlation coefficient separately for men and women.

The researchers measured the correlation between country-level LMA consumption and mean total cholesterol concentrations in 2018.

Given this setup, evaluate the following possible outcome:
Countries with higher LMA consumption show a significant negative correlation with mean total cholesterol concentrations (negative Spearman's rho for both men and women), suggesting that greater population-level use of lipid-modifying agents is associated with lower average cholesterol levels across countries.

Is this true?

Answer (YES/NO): NO